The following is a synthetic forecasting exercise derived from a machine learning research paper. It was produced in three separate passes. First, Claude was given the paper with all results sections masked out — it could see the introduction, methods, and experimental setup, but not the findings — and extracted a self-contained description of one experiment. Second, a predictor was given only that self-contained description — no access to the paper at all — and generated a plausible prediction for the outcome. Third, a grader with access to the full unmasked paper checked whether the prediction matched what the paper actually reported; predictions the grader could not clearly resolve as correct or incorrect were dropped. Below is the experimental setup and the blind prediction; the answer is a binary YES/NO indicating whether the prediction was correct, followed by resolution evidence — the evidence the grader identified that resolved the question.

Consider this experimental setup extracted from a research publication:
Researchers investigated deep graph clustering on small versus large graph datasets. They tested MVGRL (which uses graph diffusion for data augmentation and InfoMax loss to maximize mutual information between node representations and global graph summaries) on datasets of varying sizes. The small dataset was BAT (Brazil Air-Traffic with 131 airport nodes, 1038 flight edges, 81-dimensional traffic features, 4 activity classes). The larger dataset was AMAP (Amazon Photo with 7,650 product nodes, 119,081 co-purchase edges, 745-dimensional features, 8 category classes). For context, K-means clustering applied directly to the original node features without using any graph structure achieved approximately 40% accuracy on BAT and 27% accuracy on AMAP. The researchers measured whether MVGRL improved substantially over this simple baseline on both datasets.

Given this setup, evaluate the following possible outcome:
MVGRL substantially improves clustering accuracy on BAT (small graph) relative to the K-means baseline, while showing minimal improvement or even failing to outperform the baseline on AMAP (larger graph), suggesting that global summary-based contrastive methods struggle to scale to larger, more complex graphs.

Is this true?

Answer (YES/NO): NO